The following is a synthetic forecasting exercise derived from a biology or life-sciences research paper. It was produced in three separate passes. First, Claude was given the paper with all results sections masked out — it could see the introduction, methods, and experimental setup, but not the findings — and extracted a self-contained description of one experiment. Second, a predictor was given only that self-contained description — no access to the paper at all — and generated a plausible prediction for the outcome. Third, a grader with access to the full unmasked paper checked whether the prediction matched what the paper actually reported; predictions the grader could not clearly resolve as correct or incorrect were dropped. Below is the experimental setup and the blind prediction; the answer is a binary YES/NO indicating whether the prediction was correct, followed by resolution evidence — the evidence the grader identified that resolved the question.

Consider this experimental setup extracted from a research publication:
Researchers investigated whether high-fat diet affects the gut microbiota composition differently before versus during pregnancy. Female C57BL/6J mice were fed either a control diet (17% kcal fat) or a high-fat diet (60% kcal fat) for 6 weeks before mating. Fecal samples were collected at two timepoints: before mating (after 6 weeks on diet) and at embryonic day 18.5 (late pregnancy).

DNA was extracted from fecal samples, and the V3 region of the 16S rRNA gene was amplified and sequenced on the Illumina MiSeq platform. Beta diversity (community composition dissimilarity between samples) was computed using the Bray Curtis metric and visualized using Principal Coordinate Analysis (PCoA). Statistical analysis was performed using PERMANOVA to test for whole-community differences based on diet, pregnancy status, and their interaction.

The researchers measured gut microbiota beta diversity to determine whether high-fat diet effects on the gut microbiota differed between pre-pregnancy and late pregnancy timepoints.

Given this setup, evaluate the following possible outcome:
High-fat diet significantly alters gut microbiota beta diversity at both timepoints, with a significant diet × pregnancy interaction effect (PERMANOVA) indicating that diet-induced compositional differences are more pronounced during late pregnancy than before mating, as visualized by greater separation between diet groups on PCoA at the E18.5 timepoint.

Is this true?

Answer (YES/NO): NO